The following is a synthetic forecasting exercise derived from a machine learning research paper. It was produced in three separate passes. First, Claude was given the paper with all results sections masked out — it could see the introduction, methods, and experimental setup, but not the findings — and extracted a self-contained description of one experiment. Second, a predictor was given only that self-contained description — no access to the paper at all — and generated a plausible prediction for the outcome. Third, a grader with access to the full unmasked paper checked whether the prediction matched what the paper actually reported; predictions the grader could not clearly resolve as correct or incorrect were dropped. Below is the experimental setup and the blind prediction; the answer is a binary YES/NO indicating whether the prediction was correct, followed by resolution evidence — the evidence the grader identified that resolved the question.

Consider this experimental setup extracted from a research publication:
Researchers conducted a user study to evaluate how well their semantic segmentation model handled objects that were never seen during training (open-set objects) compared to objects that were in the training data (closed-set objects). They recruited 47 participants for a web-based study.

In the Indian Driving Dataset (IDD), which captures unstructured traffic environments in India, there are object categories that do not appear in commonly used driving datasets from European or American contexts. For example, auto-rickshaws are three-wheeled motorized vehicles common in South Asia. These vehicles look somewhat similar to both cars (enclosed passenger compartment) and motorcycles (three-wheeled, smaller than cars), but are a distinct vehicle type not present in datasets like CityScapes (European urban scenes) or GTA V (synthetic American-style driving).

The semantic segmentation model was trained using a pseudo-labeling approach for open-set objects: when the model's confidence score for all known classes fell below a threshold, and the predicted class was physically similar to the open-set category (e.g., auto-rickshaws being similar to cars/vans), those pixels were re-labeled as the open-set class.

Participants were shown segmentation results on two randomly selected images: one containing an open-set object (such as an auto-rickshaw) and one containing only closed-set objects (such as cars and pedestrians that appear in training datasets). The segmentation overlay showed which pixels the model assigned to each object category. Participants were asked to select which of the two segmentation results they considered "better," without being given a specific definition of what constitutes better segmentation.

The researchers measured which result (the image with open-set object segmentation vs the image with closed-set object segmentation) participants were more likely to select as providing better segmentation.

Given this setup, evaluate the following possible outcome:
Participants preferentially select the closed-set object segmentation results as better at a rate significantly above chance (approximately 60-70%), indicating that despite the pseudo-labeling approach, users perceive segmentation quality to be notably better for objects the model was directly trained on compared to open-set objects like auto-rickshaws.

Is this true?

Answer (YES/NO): NO